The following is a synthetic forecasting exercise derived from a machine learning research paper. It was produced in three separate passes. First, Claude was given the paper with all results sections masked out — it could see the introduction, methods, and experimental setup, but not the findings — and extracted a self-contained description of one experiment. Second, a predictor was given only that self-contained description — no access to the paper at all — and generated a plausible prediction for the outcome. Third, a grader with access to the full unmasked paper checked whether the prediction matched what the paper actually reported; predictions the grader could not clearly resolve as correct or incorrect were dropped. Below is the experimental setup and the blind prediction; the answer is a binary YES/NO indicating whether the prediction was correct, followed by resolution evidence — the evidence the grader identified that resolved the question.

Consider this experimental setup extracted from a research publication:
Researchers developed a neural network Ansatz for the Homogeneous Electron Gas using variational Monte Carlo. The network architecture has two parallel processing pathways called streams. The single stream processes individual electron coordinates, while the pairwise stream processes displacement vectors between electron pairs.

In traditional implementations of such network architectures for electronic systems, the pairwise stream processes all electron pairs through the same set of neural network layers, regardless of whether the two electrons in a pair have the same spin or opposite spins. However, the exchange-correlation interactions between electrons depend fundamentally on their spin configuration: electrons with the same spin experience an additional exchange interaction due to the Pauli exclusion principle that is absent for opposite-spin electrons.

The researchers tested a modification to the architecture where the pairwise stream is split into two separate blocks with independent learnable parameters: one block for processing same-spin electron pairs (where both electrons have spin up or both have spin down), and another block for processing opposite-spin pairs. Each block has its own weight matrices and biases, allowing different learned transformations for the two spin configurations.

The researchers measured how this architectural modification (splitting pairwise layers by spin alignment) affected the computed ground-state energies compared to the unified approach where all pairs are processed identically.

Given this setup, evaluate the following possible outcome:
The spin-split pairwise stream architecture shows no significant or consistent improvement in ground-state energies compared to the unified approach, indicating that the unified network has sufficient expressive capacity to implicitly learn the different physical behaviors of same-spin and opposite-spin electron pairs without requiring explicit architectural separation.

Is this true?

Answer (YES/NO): NO